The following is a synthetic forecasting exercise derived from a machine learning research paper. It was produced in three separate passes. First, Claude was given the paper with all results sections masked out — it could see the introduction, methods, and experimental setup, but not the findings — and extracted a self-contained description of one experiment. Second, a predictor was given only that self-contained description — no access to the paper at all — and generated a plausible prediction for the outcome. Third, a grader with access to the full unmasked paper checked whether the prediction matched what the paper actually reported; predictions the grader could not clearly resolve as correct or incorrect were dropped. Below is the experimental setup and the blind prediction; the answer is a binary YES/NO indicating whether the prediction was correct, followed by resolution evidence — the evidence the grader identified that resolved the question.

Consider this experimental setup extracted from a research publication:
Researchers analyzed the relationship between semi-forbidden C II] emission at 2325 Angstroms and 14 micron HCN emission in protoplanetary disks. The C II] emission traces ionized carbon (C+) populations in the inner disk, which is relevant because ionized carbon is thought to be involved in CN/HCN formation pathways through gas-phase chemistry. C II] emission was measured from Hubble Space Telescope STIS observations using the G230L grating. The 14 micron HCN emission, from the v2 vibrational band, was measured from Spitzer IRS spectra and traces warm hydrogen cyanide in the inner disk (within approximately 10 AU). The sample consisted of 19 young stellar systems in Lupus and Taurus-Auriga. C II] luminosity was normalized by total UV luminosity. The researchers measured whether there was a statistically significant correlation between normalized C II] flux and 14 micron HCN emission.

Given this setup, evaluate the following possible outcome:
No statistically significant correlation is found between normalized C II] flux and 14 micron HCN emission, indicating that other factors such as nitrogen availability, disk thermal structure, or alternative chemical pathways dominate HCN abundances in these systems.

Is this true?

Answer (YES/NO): NO